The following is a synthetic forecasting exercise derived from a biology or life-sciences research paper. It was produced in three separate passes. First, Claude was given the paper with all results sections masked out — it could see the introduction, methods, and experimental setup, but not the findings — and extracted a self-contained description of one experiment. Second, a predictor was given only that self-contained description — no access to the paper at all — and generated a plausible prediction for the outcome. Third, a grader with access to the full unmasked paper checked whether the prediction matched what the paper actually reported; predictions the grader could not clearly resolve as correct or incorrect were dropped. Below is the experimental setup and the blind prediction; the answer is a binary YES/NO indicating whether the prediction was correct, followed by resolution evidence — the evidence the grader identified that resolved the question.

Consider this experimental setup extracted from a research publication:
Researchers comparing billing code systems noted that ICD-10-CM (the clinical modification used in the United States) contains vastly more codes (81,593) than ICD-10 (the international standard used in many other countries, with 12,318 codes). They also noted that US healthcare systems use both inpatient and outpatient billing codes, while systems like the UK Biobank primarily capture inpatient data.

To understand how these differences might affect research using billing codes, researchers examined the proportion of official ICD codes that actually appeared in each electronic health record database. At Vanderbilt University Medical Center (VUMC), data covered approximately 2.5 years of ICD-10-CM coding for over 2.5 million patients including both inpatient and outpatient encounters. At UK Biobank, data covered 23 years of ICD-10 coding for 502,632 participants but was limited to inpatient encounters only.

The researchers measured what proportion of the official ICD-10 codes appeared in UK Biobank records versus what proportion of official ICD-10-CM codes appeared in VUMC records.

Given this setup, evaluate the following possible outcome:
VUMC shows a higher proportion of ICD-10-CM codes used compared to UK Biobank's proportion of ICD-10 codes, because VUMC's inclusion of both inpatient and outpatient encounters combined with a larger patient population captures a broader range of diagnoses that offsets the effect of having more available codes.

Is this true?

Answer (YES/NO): NO